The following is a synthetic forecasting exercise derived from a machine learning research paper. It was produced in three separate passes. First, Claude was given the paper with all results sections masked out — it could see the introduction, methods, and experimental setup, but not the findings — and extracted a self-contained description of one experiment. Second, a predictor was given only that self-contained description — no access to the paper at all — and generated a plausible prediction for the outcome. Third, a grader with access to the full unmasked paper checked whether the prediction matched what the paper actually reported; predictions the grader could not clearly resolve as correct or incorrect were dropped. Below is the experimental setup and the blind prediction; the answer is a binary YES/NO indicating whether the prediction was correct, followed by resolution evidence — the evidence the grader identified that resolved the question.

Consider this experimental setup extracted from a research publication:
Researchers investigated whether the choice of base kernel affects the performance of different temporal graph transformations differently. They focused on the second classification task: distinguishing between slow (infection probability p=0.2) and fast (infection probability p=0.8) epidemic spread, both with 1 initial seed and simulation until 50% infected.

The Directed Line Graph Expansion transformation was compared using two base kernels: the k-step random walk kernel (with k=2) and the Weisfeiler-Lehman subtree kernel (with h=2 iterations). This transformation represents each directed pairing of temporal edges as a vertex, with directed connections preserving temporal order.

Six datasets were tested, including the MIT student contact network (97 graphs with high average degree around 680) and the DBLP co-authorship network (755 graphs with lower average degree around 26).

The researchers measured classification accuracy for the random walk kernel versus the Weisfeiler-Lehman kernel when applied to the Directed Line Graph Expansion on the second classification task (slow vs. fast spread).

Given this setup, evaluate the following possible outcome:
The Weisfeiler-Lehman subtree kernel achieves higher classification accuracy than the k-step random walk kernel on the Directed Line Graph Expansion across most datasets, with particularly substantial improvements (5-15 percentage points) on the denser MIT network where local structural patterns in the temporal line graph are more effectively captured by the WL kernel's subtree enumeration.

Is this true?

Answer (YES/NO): NO